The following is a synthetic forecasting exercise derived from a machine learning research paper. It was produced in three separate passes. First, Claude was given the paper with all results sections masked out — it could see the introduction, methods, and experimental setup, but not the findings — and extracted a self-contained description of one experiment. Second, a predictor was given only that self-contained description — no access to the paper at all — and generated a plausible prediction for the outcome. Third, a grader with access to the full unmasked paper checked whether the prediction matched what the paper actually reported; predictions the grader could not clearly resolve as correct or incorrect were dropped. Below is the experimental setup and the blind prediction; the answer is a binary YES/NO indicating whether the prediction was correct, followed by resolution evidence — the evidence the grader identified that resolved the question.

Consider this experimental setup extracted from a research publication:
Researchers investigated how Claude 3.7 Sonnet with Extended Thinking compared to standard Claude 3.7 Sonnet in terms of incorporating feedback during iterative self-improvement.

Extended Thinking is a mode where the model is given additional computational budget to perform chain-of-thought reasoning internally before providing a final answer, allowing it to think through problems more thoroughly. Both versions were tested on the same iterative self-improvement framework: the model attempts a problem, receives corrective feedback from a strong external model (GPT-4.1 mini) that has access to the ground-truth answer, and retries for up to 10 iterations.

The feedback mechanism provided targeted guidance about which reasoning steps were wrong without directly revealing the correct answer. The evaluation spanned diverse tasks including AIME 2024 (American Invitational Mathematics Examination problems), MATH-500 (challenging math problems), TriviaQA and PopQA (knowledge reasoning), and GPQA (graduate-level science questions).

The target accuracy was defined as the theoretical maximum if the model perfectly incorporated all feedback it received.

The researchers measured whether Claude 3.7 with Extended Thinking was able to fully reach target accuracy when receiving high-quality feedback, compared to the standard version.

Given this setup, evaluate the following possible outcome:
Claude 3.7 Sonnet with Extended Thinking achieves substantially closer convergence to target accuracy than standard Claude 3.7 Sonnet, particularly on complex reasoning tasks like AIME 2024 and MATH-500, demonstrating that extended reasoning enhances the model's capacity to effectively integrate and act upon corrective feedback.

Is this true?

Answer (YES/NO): NO